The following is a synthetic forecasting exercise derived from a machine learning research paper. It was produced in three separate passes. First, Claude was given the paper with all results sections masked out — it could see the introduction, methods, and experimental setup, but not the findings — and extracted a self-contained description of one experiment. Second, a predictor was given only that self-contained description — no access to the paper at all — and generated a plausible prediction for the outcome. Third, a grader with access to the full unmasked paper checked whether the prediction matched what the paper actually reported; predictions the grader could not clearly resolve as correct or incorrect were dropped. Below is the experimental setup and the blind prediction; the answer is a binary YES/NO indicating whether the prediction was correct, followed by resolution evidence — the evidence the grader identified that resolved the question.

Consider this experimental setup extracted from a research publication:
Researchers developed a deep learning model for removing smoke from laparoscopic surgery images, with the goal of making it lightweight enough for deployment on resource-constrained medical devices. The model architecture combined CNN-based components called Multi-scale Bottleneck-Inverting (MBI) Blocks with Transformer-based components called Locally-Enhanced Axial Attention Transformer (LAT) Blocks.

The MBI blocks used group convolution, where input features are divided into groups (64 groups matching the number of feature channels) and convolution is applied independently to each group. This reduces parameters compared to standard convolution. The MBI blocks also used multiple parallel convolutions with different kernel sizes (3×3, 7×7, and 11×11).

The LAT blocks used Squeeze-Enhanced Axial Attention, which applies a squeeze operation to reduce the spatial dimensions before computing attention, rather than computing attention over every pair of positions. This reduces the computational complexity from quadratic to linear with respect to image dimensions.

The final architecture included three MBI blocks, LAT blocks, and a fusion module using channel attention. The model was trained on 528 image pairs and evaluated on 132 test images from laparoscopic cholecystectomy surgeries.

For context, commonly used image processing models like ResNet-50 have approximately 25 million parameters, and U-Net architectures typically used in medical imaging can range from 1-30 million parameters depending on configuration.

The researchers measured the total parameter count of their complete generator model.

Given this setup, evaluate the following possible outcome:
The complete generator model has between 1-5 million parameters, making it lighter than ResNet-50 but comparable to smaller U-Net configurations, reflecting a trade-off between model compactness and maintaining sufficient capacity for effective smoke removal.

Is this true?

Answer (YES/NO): NO